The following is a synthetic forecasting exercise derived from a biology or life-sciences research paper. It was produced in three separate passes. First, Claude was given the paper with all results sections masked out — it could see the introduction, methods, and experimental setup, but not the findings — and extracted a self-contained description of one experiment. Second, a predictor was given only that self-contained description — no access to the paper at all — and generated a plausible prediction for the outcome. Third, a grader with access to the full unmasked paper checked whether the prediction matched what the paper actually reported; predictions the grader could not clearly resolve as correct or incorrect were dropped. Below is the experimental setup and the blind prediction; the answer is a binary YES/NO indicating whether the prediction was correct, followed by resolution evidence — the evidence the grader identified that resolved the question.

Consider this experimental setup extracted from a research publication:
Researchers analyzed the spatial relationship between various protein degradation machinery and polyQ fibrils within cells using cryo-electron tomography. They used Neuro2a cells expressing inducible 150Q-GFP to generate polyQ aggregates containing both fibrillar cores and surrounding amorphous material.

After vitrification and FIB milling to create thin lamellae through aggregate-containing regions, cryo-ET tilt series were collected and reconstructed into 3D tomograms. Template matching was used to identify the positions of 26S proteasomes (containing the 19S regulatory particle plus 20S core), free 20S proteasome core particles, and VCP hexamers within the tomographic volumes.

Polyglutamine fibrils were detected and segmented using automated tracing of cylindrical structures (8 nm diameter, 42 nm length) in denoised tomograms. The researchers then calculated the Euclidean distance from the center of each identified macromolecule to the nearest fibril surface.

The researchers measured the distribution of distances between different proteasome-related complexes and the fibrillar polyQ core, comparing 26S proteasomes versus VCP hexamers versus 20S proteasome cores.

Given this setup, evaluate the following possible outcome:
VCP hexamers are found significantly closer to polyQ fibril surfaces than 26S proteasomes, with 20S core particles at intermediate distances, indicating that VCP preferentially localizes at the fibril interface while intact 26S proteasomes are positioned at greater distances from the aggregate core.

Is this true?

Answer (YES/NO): NO